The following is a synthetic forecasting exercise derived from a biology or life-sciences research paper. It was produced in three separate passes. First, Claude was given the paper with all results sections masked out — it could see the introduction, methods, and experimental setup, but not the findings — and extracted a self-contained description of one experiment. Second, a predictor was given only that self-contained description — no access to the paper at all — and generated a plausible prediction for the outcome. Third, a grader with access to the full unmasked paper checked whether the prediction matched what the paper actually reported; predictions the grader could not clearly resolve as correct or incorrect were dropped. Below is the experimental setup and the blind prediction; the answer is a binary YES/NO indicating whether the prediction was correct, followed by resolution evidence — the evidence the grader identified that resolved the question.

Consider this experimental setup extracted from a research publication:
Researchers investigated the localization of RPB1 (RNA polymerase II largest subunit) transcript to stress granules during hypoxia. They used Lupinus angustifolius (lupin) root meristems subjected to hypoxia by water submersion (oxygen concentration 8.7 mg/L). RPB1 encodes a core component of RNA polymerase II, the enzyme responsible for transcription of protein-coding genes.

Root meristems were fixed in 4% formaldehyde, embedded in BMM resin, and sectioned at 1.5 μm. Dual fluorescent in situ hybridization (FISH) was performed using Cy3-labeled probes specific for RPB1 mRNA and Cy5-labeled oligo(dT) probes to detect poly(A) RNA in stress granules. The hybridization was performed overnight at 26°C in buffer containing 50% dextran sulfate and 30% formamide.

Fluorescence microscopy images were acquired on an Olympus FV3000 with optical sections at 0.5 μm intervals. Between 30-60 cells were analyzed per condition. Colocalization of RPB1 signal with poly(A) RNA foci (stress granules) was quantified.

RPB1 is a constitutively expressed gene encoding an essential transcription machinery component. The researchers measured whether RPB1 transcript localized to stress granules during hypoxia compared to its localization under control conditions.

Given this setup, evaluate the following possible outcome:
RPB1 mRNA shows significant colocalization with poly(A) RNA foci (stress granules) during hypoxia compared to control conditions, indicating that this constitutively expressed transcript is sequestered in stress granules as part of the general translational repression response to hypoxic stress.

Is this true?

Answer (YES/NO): YES